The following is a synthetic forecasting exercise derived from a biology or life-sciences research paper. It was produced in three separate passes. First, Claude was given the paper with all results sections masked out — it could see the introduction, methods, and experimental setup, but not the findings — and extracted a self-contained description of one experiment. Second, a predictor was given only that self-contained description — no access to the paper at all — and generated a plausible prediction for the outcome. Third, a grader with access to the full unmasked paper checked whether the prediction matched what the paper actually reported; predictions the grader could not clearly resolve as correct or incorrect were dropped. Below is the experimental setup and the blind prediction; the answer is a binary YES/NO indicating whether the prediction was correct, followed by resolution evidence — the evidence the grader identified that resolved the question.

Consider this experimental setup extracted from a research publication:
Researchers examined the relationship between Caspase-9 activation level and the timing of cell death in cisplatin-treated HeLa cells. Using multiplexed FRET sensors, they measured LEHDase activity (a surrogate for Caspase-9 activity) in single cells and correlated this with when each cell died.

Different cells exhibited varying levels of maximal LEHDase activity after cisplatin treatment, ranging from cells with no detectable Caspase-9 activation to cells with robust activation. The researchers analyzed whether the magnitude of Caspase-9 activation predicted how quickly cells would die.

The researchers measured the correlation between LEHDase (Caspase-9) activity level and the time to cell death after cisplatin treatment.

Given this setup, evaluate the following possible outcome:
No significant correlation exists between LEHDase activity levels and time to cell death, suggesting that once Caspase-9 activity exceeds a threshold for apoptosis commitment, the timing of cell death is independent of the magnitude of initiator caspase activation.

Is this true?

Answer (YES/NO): NO